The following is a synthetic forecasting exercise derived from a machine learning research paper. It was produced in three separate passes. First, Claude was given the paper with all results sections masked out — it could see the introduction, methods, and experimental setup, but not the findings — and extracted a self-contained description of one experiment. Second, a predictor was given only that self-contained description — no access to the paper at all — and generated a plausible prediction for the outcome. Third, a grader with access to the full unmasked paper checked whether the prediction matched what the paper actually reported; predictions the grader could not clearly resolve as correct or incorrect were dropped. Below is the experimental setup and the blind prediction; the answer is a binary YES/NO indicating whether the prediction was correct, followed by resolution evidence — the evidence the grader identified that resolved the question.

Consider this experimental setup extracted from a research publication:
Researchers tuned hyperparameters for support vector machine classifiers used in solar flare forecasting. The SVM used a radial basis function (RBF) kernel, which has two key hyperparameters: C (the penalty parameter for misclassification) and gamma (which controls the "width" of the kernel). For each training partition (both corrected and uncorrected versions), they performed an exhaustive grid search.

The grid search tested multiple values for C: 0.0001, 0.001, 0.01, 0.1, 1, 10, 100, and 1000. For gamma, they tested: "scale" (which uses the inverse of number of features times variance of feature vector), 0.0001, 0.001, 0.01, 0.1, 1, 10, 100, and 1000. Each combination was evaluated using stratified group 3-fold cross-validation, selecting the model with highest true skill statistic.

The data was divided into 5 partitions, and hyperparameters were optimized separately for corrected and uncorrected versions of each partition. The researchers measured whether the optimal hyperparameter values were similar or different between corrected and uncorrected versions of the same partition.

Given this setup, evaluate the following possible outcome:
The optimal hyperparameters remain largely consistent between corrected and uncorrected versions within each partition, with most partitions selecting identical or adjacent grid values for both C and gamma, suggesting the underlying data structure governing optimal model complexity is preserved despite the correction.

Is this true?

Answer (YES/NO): NO